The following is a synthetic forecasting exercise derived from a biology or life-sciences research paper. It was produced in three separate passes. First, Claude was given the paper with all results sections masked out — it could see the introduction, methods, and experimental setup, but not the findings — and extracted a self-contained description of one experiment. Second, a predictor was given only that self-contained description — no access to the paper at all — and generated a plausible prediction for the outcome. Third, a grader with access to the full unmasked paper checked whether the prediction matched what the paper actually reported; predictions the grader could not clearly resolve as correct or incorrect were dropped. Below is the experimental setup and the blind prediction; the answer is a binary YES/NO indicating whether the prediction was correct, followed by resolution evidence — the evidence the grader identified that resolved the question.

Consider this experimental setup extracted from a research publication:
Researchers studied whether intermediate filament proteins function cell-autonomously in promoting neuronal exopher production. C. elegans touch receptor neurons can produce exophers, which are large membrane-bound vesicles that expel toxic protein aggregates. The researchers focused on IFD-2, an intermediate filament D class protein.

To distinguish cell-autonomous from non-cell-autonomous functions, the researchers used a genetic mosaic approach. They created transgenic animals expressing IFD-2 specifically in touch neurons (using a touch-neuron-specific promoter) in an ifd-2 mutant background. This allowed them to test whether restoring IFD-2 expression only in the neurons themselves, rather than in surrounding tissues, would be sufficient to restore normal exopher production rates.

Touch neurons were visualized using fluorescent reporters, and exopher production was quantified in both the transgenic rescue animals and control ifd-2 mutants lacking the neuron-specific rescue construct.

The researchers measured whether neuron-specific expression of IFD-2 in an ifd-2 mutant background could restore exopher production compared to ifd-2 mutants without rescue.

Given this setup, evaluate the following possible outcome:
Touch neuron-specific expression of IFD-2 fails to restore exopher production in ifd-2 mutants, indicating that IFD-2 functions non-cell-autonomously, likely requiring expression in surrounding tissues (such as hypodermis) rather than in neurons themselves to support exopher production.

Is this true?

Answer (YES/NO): NO